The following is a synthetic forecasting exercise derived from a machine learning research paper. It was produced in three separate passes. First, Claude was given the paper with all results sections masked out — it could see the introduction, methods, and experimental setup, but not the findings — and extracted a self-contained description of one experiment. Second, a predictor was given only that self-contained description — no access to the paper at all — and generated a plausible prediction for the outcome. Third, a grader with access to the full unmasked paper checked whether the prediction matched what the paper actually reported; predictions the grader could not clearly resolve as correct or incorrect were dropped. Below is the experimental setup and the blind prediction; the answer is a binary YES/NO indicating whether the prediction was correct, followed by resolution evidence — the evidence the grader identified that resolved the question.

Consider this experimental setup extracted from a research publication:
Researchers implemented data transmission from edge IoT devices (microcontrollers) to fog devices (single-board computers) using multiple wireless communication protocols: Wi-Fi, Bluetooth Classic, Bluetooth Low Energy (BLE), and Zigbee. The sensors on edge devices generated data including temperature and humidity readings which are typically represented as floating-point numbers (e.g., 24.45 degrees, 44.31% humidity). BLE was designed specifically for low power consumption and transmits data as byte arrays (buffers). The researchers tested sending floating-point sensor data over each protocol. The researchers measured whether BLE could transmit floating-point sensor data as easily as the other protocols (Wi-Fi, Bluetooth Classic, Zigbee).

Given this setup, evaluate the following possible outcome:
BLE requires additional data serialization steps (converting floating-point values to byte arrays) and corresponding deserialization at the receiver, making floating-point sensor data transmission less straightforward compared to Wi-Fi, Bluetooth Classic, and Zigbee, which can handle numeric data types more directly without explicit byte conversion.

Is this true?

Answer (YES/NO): YES